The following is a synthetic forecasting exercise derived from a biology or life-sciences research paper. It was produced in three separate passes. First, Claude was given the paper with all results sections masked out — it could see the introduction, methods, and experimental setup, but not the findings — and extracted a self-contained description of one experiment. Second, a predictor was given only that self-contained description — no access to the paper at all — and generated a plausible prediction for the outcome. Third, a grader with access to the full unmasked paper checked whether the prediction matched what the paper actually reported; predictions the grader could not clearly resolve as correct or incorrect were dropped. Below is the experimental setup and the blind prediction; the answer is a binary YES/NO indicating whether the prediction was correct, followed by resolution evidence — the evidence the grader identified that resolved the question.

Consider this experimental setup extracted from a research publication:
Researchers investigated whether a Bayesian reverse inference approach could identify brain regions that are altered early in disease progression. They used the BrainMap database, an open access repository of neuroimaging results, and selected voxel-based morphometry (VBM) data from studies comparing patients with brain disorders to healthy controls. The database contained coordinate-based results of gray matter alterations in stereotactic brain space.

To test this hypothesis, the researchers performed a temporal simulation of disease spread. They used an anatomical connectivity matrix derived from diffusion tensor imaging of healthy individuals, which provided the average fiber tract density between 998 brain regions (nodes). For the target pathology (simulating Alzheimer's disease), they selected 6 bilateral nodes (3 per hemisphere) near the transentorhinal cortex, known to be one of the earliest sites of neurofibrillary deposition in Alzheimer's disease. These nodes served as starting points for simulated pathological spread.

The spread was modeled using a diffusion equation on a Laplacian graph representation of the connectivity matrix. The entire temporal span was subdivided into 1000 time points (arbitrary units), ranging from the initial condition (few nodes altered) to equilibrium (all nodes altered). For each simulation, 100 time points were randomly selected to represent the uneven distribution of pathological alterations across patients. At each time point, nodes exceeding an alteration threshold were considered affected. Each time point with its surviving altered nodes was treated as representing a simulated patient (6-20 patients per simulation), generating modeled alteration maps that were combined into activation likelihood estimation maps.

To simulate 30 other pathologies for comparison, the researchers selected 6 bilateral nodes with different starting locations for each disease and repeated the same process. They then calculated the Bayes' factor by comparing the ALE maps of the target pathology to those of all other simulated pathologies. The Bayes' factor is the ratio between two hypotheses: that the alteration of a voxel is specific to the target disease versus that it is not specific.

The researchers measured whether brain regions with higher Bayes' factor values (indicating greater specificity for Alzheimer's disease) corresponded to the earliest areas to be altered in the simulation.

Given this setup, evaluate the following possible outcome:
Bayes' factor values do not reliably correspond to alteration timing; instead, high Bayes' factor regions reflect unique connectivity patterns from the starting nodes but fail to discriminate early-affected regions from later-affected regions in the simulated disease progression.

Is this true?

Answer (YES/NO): NO